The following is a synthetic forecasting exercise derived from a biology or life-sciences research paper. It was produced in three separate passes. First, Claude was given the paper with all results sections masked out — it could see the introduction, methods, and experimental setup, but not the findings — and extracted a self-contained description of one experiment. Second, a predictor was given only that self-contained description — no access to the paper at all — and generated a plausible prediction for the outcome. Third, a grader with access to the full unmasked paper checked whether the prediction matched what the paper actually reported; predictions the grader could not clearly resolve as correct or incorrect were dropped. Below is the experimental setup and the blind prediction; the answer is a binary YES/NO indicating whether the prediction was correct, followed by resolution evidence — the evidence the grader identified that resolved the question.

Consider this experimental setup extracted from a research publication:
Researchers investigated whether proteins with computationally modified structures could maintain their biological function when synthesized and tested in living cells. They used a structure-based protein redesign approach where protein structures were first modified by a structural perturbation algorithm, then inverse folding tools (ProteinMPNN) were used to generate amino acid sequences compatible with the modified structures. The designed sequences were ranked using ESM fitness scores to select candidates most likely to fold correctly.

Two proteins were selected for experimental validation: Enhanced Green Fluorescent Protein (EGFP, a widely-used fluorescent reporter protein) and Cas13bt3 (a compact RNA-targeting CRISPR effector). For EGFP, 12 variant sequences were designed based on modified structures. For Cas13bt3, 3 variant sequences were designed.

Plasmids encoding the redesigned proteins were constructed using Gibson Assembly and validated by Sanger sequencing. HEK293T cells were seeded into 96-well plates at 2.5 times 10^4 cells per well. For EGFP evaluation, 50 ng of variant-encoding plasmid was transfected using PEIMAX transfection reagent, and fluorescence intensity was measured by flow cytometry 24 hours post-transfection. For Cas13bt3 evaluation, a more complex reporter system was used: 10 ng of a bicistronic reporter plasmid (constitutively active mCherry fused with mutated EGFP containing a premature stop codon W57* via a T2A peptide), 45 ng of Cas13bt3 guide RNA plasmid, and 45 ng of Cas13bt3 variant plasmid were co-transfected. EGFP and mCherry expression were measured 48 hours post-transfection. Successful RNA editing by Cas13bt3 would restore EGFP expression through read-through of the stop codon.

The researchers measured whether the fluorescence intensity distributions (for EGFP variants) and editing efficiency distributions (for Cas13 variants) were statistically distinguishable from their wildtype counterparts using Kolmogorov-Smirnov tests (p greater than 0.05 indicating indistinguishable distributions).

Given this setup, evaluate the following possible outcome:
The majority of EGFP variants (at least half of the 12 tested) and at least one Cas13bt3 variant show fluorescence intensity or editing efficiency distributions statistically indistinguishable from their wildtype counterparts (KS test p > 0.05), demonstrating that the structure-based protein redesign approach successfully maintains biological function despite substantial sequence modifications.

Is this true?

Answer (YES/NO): YES